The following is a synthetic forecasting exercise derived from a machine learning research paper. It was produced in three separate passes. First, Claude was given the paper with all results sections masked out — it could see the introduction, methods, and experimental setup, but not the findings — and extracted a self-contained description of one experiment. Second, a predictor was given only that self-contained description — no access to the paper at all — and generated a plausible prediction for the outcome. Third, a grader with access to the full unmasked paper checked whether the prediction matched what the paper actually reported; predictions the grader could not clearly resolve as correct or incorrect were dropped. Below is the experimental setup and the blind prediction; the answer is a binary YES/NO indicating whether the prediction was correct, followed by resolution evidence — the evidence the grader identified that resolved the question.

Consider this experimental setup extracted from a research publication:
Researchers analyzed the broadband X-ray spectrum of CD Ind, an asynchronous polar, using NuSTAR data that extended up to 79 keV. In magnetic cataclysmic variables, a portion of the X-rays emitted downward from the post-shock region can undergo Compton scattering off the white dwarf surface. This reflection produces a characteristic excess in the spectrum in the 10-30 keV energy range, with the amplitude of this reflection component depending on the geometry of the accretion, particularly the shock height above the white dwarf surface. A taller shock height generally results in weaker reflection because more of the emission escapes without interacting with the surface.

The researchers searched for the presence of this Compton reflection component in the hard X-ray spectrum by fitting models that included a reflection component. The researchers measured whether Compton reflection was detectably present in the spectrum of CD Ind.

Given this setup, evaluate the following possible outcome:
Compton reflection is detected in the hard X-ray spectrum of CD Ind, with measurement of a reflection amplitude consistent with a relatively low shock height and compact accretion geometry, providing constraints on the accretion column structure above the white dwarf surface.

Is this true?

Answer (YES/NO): NO